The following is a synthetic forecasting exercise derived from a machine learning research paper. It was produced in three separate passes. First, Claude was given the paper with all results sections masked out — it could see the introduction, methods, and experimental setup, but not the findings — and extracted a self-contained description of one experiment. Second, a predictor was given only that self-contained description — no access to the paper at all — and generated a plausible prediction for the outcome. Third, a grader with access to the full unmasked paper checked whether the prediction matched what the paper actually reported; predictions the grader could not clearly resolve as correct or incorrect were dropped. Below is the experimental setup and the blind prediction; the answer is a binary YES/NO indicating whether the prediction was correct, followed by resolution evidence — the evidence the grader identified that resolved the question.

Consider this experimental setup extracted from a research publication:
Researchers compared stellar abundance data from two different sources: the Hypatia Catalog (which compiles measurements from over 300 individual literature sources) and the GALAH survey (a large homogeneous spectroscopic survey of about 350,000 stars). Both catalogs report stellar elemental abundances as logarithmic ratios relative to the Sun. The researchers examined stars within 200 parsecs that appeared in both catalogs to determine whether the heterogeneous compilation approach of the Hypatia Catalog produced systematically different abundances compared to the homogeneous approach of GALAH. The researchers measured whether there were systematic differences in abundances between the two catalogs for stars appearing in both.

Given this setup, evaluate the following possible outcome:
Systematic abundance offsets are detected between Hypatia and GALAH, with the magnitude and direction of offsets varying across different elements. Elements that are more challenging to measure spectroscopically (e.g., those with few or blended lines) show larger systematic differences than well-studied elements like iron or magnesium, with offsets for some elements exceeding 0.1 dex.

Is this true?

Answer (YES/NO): NO